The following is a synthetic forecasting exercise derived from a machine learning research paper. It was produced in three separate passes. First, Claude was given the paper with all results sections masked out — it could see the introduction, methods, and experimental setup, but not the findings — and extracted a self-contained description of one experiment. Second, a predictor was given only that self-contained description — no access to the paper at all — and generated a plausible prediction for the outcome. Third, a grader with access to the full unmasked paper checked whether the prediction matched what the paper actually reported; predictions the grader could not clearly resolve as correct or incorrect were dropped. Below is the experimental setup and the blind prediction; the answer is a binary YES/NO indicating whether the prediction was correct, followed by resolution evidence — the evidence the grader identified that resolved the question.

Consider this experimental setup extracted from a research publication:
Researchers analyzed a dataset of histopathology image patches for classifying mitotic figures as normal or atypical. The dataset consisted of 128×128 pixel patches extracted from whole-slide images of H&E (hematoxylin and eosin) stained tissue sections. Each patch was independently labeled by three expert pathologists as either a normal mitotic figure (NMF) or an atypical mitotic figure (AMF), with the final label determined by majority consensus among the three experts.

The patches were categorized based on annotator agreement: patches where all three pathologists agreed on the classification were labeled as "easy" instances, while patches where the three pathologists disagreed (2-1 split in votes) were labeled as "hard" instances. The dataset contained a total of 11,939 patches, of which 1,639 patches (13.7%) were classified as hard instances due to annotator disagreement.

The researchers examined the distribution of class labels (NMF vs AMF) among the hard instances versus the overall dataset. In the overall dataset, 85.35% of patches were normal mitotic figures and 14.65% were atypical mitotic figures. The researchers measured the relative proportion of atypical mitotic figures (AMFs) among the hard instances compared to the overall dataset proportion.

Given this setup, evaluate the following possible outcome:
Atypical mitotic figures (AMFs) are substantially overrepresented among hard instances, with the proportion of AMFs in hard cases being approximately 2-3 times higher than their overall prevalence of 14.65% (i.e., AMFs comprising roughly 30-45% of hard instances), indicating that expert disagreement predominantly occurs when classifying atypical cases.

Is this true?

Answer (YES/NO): NO